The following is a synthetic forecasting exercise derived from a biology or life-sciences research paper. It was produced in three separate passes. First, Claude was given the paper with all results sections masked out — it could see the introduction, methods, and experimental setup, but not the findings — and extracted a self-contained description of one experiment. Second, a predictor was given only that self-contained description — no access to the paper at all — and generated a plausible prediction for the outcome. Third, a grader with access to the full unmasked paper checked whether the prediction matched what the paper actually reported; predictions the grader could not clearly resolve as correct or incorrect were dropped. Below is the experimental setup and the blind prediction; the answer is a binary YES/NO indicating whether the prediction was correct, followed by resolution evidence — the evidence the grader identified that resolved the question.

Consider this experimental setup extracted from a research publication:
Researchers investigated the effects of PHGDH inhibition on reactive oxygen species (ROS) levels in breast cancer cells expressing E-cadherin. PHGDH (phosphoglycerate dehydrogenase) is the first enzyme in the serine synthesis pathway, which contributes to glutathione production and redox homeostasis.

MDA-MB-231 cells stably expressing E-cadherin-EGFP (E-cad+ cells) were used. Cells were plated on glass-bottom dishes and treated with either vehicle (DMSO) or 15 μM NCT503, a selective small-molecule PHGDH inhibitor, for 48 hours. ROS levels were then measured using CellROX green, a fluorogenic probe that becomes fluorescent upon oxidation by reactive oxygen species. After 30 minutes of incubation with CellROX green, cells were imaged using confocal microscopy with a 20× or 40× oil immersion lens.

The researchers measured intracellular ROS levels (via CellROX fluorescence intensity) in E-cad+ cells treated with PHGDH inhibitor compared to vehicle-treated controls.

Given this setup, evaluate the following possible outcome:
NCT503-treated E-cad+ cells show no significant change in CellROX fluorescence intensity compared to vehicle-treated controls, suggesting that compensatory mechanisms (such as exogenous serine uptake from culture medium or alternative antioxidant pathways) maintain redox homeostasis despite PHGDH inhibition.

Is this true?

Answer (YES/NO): NO